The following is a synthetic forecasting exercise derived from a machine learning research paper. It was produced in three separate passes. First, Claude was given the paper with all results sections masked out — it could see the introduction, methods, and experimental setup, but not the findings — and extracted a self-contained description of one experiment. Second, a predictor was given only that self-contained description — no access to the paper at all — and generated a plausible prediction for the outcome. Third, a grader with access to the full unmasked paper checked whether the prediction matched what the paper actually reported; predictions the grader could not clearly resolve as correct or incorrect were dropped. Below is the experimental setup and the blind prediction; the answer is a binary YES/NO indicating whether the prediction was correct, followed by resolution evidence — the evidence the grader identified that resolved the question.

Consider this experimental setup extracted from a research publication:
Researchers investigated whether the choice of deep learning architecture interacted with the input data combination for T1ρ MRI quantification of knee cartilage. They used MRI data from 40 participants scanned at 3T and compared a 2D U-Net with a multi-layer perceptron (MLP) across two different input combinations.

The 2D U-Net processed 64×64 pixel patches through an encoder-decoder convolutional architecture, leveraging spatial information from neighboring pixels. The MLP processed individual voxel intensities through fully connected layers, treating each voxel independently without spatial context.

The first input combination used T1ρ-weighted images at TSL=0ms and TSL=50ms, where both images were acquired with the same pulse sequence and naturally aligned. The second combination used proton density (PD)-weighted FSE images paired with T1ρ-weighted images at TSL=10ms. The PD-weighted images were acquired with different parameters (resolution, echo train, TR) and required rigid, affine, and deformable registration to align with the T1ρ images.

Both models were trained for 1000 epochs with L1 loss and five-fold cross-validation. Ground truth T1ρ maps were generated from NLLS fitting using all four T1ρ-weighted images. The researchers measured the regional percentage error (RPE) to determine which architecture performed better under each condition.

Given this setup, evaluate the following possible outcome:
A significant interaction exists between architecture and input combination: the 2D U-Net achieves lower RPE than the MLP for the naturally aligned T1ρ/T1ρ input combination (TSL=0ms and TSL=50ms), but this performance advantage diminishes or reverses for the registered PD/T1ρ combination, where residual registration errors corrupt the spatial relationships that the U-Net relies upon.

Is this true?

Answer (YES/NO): NO